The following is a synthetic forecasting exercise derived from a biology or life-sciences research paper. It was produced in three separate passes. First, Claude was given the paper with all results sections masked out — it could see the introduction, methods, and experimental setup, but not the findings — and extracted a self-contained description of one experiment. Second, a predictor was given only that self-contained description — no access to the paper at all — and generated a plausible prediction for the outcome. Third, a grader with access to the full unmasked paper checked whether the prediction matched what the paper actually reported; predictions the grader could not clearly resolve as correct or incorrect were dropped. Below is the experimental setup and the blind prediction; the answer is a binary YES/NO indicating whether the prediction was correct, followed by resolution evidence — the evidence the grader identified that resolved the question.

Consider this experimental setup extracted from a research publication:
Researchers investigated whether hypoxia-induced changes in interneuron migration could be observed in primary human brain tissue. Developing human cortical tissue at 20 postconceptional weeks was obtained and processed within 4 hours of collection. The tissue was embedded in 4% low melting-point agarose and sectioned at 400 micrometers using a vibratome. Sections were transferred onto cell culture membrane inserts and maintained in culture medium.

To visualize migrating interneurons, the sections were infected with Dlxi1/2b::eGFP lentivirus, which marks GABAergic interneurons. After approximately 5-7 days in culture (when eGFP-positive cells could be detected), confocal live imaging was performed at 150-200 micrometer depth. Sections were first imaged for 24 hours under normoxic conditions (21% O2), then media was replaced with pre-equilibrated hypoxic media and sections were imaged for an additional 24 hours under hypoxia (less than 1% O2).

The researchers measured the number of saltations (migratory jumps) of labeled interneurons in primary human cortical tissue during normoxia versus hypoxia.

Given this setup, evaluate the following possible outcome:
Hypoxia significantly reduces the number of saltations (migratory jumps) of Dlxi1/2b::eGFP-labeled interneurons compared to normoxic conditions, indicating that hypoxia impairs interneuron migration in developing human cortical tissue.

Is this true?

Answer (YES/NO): YES